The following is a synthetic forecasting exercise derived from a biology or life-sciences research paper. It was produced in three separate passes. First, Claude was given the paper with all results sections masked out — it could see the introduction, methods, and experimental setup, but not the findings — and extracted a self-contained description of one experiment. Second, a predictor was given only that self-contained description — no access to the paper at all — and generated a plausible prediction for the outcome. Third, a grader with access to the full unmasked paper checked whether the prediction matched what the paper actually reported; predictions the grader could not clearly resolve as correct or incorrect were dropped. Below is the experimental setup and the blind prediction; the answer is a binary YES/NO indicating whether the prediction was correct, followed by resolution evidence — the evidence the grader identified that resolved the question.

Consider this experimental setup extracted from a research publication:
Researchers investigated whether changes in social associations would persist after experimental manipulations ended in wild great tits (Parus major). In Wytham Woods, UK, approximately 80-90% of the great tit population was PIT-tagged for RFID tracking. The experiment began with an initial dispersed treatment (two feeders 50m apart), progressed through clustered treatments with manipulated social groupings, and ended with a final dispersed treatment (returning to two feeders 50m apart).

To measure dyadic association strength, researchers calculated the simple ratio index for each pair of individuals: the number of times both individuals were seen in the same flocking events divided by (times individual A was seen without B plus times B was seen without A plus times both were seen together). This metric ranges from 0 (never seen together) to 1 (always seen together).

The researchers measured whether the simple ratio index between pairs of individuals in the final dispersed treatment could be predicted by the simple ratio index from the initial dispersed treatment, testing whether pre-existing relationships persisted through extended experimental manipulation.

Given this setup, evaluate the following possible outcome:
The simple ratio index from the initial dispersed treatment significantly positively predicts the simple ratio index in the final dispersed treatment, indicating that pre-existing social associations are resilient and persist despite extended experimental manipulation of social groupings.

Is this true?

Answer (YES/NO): YES